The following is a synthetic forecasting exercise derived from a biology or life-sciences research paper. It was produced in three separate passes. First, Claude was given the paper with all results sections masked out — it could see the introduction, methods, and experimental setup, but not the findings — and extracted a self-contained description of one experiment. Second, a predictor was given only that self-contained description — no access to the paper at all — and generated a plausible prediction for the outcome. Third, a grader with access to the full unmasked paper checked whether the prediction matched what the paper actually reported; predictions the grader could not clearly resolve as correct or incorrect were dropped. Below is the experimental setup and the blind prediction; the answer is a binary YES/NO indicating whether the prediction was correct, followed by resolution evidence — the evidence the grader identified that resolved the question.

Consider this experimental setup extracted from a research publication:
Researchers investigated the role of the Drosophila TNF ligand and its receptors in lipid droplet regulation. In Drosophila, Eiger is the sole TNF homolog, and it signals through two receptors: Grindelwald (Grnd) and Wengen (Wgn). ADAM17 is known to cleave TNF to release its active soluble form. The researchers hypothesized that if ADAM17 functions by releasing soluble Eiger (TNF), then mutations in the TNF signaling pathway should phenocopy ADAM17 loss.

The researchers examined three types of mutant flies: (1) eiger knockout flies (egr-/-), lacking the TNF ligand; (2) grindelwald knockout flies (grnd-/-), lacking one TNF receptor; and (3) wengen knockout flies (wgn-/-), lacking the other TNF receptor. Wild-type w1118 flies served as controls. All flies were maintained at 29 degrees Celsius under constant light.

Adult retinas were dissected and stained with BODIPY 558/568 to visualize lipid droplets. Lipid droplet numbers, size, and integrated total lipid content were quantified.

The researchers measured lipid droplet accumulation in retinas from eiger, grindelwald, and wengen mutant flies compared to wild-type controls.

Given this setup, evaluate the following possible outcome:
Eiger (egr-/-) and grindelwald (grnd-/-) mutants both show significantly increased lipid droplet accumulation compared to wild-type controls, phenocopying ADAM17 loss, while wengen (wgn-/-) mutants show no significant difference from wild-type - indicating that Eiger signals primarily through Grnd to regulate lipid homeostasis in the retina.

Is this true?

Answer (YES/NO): YES